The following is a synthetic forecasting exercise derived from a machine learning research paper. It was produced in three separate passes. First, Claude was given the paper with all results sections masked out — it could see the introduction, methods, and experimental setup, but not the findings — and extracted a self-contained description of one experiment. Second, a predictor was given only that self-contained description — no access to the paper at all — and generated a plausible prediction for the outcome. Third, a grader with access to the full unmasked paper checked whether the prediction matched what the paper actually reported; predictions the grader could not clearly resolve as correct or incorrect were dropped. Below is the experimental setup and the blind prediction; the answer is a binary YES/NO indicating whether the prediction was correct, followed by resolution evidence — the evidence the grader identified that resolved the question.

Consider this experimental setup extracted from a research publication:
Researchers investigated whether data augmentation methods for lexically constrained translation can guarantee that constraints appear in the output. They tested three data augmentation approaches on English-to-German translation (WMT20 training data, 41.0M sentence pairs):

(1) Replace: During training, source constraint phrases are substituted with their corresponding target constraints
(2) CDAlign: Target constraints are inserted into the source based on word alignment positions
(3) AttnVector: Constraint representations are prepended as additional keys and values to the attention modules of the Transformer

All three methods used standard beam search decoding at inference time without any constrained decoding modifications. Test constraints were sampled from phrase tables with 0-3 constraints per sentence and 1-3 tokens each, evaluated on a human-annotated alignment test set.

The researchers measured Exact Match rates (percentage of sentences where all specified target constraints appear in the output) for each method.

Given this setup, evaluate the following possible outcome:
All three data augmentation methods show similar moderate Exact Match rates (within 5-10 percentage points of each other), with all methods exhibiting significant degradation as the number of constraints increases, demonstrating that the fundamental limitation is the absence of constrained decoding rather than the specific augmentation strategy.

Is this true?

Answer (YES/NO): NO